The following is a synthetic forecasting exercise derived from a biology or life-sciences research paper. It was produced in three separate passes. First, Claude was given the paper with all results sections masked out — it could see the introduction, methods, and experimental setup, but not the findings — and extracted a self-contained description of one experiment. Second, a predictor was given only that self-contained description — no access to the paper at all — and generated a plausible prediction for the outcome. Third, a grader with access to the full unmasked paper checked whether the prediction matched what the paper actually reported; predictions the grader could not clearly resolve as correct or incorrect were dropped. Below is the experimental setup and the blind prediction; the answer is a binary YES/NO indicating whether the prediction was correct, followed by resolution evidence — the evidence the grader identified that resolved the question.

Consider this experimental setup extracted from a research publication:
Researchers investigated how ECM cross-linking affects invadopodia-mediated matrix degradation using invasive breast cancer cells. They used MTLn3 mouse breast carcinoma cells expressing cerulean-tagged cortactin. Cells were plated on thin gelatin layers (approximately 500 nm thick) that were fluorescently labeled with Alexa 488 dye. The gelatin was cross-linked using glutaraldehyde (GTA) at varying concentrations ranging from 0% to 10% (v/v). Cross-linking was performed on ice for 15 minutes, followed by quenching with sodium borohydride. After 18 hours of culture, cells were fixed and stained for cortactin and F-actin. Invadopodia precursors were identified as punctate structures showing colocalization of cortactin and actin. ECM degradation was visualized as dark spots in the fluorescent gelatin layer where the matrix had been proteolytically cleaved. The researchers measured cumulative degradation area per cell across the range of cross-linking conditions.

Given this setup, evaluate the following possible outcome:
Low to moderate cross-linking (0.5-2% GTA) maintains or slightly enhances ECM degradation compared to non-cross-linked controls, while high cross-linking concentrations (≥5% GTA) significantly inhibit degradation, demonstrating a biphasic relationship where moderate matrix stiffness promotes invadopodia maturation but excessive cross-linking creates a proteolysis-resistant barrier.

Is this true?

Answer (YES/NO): NO